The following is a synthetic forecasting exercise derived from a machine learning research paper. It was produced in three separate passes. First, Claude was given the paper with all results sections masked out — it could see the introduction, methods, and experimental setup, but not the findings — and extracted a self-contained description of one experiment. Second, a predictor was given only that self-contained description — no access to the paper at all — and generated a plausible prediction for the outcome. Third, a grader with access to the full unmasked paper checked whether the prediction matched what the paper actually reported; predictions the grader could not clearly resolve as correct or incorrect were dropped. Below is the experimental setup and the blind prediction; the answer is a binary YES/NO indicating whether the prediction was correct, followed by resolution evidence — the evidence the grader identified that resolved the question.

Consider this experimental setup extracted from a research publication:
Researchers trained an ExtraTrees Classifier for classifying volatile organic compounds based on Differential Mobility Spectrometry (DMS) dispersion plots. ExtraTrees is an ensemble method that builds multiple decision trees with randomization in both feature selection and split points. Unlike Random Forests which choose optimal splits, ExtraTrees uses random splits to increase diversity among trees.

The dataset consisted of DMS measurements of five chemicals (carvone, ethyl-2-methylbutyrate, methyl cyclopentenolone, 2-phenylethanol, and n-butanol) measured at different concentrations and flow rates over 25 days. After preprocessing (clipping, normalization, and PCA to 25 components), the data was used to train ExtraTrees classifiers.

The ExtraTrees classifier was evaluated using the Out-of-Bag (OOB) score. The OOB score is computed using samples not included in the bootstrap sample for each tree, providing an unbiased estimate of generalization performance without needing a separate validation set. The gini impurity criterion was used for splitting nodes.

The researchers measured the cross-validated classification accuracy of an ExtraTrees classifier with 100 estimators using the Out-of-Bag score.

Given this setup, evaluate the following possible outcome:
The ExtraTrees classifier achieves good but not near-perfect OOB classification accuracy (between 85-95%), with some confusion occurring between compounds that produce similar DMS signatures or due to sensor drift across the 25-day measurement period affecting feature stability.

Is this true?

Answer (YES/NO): NO